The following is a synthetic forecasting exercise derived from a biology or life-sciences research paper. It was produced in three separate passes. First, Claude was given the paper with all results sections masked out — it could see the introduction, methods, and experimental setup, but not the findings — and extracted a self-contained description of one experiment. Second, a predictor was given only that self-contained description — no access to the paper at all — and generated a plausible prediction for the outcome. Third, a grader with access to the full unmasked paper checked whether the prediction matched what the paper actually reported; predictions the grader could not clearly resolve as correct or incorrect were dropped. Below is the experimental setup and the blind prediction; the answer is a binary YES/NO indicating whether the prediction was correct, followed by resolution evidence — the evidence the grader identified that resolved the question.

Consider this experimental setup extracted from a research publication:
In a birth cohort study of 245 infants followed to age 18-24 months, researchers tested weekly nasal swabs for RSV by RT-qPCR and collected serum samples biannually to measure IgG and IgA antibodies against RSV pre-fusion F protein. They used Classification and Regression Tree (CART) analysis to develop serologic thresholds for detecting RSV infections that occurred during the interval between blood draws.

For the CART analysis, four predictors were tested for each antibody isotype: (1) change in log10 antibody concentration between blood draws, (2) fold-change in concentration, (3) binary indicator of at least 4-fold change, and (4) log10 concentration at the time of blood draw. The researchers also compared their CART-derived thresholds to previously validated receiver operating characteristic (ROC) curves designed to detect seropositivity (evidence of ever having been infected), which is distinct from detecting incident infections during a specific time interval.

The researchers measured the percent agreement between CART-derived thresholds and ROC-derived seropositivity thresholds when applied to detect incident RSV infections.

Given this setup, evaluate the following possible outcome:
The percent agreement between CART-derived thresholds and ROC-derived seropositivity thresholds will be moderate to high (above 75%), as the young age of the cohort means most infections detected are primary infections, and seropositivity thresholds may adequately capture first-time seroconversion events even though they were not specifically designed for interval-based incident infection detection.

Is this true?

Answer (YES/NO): YES